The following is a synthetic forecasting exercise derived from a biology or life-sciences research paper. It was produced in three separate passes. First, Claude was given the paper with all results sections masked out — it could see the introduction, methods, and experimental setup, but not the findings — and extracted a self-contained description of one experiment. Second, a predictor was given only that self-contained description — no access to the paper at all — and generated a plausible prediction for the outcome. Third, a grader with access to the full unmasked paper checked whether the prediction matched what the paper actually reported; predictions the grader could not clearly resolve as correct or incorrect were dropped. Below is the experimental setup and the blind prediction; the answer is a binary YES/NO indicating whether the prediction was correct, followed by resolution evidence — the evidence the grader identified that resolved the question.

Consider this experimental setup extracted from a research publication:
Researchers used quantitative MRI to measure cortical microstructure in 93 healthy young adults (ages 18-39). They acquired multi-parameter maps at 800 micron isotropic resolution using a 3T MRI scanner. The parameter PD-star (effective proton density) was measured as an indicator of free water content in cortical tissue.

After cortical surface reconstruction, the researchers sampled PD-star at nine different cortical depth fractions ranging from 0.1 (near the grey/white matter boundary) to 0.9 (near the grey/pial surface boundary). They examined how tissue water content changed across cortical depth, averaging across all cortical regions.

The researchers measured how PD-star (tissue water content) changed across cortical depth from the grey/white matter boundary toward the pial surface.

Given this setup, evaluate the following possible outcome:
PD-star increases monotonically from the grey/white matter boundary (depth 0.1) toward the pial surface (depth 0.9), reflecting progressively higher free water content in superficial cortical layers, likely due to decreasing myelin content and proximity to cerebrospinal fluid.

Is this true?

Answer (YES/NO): YES